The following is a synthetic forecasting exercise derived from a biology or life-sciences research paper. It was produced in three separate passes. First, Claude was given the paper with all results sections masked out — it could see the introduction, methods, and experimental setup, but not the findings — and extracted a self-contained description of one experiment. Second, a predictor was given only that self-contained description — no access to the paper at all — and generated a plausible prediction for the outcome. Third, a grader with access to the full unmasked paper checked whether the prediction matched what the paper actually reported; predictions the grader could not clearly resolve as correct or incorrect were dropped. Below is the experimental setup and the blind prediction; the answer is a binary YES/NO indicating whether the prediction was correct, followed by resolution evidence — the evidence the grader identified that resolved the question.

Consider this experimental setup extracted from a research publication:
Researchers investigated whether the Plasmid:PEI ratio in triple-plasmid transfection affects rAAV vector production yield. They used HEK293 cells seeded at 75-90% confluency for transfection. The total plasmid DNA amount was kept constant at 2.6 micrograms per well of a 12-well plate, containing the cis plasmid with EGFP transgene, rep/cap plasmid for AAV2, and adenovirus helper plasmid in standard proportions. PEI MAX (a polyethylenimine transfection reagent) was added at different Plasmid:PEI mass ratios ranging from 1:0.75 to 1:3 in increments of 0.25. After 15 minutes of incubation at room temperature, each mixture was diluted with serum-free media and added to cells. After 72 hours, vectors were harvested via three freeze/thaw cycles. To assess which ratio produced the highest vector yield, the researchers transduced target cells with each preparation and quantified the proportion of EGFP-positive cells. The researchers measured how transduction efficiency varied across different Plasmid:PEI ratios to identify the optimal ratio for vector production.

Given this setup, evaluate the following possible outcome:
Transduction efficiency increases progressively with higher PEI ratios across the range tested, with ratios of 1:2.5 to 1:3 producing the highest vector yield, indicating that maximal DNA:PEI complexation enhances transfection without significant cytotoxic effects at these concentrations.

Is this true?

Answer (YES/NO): NO